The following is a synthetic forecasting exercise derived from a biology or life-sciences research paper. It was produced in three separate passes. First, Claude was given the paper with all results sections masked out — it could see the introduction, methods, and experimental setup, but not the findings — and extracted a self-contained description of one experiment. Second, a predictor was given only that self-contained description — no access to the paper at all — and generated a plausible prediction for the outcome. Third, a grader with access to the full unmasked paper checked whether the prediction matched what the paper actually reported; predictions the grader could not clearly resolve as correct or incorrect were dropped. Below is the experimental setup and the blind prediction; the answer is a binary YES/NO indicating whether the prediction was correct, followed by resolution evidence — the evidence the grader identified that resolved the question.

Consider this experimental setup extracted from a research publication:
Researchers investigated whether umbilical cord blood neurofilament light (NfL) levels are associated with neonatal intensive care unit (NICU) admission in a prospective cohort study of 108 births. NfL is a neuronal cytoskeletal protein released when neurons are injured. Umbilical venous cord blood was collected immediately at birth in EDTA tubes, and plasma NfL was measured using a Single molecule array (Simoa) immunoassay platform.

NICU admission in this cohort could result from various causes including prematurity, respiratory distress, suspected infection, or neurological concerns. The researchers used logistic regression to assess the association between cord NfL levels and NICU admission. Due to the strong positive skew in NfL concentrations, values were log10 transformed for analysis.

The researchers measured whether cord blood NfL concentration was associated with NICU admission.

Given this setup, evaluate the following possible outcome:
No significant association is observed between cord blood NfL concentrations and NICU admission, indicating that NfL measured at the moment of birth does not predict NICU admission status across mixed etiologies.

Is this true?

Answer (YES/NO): NO